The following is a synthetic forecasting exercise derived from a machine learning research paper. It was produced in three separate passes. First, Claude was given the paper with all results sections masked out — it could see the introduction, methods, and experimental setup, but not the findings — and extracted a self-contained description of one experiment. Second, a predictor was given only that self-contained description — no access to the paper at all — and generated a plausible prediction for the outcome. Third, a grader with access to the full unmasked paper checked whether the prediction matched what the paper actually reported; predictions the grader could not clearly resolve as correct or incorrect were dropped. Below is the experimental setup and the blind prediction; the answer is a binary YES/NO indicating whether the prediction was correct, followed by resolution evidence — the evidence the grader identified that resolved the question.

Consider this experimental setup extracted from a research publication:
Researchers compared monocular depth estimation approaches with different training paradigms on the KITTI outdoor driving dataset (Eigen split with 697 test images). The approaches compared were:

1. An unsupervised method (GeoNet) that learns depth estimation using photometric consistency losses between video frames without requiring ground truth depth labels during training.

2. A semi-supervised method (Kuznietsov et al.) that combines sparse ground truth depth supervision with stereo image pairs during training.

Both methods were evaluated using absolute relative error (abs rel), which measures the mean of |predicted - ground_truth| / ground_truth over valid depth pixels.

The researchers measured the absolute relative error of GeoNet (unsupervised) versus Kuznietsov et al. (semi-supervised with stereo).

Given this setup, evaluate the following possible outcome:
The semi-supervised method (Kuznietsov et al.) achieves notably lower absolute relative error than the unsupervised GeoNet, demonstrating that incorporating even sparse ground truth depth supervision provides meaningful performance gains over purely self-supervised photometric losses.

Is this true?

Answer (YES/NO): YES